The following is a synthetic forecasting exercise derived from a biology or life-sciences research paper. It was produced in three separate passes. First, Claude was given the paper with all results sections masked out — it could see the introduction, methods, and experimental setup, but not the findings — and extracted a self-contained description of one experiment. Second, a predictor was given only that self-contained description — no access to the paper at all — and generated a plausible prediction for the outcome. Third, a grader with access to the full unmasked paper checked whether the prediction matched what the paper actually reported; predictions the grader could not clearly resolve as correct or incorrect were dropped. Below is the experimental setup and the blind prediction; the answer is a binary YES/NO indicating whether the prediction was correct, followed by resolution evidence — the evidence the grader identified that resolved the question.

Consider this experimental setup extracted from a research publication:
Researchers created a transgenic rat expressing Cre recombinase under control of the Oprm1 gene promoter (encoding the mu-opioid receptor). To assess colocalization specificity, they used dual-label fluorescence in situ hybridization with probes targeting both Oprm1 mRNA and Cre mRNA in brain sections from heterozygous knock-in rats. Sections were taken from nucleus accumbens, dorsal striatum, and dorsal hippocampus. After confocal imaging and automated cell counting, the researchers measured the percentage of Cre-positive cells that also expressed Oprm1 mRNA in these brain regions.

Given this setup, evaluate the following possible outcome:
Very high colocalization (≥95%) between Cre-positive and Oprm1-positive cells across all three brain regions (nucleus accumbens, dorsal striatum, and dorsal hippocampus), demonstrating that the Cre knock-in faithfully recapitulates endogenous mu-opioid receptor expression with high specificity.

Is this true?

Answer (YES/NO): YES